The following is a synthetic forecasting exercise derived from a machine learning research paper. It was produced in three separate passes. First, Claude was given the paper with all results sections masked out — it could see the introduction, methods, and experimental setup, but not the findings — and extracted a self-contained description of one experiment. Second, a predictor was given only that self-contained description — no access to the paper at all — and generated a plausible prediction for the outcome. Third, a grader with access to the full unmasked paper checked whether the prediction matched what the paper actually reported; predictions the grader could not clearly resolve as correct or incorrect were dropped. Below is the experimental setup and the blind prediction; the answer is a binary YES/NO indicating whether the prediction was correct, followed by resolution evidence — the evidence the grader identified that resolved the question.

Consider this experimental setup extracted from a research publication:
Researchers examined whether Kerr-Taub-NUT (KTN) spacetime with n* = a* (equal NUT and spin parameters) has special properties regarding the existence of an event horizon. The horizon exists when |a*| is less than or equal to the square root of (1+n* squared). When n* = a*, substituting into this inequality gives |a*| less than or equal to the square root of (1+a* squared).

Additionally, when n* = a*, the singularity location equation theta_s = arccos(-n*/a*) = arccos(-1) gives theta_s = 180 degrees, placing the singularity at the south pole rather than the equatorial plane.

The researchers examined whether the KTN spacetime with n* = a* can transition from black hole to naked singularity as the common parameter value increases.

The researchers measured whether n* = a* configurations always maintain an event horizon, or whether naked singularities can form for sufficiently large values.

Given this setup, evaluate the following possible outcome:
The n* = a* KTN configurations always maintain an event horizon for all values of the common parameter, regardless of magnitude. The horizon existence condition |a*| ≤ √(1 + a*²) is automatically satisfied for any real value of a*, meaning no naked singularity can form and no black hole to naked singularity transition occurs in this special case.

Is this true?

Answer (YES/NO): YES